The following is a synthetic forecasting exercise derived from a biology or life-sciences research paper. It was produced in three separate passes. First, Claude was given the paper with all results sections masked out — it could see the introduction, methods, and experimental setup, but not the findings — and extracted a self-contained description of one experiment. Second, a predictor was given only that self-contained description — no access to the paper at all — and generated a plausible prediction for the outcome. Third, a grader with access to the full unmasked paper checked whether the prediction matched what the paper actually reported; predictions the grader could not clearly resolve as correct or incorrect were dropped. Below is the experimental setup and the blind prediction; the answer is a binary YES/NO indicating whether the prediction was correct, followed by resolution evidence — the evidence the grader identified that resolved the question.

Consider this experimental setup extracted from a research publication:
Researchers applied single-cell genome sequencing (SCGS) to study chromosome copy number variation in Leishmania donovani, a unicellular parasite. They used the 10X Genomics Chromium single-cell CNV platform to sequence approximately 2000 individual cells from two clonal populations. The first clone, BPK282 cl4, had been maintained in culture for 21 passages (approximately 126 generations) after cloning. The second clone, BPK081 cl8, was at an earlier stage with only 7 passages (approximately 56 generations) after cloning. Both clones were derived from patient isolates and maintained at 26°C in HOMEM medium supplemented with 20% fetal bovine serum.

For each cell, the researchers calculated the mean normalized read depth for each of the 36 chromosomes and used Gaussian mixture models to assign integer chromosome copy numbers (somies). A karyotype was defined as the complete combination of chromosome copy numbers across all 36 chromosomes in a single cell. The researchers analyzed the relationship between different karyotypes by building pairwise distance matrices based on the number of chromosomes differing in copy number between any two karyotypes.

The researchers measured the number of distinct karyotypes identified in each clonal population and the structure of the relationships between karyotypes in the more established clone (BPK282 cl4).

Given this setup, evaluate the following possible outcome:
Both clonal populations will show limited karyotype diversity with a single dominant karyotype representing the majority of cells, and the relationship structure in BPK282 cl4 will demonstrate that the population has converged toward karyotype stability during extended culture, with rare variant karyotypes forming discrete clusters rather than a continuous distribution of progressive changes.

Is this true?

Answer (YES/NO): NO